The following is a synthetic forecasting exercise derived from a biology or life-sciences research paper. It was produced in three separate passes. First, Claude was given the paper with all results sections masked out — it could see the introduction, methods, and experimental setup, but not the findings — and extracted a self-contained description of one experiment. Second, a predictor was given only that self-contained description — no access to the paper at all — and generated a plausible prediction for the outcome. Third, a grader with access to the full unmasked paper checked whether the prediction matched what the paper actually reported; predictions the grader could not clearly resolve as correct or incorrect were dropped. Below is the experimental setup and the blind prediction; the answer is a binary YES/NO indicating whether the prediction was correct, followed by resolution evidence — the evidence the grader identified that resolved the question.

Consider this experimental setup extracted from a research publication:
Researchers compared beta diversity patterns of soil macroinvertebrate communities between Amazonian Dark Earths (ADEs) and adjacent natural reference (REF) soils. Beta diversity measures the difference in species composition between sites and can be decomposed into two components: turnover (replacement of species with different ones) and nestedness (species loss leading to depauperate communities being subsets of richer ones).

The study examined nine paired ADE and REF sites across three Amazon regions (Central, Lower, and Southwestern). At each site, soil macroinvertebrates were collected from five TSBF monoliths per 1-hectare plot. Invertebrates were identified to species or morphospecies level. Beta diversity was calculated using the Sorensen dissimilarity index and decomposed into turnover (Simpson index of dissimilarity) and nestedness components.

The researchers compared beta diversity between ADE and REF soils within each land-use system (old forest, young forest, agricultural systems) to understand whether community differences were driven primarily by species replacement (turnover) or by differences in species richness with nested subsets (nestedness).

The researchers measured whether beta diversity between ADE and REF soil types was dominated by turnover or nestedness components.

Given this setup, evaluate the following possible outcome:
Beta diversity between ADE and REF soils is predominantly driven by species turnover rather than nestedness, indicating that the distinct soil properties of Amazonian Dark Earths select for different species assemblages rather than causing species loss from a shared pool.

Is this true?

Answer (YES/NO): YES